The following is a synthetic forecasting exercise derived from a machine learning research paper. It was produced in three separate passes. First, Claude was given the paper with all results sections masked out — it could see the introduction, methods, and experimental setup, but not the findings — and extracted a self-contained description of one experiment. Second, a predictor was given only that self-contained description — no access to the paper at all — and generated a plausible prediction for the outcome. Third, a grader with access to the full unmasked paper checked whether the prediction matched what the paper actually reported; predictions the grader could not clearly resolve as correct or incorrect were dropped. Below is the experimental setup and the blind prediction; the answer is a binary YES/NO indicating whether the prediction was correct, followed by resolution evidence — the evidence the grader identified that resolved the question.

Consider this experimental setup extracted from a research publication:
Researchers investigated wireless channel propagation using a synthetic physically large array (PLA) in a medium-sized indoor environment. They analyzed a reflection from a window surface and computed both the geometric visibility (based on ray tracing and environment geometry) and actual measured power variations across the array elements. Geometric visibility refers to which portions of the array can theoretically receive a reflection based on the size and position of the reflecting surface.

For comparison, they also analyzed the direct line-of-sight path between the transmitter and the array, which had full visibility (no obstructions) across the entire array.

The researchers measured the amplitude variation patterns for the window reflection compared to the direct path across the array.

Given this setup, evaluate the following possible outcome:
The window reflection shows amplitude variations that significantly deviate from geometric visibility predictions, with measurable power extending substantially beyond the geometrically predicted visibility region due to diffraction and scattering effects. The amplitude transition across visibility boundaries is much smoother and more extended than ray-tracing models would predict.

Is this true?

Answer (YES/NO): NO